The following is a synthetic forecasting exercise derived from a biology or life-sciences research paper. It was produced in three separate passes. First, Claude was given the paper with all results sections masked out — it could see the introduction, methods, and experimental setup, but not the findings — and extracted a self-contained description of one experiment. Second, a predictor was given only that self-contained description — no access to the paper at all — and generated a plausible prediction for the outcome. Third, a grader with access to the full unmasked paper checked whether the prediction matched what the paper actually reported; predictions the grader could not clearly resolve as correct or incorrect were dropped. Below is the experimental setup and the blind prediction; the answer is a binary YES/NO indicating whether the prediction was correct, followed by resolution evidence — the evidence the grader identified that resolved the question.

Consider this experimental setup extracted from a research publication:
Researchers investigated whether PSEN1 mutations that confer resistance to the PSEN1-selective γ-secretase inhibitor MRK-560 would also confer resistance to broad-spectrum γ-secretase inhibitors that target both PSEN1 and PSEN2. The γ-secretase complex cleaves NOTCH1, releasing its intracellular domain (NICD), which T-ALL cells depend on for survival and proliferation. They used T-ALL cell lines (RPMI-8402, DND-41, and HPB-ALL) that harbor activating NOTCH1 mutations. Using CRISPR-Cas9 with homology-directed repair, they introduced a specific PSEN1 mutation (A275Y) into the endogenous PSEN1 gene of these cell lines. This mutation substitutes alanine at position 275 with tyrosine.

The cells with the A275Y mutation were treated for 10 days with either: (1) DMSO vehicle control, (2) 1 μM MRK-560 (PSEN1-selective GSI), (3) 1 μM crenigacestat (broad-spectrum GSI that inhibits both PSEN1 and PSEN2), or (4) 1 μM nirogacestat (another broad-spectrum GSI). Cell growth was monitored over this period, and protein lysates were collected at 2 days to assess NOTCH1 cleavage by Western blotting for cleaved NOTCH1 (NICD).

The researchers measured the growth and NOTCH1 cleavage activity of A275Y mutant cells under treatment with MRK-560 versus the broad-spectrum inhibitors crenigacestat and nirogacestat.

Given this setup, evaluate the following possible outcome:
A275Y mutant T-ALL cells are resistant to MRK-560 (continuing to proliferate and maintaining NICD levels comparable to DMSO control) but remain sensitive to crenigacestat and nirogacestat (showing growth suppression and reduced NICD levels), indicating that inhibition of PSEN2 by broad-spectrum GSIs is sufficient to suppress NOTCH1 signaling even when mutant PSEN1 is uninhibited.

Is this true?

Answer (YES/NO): NO